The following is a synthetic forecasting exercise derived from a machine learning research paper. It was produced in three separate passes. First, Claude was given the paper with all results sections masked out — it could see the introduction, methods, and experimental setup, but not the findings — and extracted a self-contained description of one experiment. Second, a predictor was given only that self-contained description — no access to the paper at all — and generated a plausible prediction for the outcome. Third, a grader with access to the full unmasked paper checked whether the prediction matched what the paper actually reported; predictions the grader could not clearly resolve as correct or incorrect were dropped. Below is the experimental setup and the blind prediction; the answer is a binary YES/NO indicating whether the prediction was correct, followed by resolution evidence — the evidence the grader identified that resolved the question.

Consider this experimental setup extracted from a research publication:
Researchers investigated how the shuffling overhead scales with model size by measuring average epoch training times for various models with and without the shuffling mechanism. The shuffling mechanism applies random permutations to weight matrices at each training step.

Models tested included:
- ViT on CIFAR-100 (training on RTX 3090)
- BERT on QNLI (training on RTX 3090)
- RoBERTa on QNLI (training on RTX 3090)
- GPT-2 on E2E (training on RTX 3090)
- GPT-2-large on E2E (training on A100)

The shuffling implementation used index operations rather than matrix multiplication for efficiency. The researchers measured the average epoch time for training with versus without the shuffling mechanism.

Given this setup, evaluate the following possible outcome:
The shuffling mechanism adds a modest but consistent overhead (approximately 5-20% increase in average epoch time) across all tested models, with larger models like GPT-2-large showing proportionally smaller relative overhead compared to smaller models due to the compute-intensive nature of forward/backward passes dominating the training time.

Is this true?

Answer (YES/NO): NO